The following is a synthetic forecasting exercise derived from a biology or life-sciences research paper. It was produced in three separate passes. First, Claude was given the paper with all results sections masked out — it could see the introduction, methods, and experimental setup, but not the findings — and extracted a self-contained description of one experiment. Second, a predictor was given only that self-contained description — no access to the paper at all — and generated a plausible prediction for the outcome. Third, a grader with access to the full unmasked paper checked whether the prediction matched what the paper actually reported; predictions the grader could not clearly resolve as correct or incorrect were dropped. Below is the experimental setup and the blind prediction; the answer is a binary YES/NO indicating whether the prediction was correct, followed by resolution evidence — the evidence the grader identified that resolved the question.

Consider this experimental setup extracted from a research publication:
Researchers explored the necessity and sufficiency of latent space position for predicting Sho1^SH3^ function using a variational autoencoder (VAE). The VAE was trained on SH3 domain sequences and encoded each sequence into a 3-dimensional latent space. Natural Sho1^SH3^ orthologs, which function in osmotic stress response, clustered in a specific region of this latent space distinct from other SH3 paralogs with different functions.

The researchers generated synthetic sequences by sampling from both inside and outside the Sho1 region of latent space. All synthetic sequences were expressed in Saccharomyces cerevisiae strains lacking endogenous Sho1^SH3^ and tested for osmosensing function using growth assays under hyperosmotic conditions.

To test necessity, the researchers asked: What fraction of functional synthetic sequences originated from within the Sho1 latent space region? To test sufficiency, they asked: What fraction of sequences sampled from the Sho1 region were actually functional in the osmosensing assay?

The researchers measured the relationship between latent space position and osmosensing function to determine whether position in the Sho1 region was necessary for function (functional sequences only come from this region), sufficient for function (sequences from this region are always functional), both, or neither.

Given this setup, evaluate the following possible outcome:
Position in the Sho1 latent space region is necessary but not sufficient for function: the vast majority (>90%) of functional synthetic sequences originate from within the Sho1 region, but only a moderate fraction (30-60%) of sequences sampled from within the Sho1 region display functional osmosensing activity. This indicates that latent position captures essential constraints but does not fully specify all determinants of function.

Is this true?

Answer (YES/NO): NO